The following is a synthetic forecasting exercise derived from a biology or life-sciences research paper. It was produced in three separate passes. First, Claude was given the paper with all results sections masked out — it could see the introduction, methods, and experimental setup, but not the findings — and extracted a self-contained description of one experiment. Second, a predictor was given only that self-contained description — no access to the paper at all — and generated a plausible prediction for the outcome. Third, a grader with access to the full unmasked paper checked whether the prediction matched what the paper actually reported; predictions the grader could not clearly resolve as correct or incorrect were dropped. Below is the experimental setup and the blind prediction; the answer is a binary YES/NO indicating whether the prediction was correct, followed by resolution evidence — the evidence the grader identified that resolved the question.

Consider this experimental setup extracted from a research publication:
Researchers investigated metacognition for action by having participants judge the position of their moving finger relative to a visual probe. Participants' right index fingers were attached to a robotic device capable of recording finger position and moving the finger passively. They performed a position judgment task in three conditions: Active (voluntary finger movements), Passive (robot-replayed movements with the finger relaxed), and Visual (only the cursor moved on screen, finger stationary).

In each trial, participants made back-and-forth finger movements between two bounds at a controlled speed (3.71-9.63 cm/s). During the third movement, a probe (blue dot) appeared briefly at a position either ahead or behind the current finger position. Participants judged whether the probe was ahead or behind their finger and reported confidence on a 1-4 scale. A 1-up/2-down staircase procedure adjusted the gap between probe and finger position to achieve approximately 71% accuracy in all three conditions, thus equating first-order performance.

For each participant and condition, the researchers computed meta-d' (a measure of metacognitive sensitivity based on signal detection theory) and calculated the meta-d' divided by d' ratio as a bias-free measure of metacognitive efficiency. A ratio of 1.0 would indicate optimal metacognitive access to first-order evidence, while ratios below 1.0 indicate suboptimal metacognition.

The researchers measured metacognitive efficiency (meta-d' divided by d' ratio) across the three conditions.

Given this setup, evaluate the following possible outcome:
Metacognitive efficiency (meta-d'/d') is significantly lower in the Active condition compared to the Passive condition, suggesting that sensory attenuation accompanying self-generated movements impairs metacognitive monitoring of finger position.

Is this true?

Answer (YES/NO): NO